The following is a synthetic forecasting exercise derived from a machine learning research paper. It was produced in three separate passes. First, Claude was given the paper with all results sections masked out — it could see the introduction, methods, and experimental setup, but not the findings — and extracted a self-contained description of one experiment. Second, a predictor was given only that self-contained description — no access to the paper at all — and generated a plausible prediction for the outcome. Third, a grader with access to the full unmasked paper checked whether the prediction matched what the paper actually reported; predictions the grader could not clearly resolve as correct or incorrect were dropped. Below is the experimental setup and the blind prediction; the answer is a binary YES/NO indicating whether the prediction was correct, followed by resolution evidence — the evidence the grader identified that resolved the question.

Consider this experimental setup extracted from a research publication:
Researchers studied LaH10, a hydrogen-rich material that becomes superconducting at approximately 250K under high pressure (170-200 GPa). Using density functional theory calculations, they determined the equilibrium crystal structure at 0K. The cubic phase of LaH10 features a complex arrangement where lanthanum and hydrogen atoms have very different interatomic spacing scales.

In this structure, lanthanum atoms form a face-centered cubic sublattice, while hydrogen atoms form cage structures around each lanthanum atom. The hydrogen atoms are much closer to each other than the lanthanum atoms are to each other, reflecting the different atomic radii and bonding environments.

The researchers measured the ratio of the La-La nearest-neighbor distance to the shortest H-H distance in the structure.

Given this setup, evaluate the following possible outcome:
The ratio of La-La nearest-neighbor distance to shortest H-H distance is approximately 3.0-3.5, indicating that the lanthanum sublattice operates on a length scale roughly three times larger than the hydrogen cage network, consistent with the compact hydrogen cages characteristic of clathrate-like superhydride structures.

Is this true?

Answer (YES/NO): YES